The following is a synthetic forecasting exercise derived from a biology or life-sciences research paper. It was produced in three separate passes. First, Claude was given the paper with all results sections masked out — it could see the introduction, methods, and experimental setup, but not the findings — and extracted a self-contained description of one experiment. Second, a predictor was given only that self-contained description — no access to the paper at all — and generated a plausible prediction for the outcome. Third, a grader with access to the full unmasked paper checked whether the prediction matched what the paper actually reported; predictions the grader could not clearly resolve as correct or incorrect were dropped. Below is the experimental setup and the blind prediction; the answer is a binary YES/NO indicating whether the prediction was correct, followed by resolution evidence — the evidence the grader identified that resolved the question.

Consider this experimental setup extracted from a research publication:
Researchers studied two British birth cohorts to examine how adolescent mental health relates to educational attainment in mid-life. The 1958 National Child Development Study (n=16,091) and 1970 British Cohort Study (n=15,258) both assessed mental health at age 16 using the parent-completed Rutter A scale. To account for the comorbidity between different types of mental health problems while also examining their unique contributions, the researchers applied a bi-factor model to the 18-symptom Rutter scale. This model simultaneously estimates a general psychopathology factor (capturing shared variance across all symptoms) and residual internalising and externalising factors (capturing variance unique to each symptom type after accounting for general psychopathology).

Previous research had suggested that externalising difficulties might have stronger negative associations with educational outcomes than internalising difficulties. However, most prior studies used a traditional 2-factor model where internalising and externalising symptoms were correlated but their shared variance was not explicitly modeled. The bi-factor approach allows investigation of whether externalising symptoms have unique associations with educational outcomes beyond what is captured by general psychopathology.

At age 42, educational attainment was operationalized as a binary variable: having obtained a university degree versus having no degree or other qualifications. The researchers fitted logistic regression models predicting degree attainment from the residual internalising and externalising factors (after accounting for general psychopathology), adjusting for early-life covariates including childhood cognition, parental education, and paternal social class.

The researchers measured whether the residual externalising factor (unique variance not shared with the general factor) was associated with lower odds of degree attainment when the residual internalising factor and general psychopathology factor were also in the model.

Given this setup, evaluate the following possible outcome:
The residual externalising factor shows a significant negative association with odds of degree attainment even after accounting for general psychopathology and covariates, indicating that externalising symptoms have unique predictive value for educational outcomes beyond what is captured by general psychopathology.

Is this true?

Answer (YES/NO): NO